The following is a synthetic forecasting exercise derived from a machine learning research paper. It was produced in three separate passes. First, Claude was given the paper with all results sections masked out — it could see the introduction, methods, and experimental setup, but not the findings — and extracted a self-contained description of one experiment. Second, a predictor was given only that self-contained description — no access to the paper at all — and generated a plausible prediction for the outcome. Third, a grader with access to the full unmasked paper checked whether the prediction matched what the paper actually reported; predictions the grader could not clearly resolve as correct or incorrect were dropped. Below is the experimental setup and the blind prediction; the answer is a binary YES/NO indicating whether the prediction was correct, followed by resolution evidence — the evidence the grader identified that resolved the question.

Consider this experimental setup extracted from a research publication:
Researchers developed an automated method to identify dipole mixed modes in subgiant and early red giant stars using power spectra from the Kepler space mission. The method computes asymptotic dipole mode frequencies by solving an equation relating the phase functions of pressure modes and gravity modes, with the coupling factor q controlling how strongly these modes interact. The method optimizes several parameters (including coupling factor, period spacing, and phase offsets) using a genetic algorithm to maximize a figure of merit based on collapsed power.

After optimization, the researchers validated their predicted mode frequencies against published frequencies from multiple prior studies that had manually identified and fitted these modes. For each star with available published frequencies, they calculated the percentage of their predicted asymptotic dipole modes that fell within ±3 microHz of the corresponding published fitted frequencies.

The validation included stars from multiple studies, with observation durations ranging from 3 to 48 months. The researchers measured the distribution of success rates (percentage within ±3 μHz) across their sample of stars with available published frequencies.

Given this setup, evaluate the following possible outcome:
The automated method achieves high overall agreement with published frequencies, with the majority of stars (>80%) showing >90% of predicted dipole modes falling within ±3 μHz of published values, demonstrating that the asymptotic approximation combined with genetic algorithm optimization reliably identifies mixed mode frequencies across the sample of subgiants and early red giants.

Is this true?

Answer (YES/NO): NO